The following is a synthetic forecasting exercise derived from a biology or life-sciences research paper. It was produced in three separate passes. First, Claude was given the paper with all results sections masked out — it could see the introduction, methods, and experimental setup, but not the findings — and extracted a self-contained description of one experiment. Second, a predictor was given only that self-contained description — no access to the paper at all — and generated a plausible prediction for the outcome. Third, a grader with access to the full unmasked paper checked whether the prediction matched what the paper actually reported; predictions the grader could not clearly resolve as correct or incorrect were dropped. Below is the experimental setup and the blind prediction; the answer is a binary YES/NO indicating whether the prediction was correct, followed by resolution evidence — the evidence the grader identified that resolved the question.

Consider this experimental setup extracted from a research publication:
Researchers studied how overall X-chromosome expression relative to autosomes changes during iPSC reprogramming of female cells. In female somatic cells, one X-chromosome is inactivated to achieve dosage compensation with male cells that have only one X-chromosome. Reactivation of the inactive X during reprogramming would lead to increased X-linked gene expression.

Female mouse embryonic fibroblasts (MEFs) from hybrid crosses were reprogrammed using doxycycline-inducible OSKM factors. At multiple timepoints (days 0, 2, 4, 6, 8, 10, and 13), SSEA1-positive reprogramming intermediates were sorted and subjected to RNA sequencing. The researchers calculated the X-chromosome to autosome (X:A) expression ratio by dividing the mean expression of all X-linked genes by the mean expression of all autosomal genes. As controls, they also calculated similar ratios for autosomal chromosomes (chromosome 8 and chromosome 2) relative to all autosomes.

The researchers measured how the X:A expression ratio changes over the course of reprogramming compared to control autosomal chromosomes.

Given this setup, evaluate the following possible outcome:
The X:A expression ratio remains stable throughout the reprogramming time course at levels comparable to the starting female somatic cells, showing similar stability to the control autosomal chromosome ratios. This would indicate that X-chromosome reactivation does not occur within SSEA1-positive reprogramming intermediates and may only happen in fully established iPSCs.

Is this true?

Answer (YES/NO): NO